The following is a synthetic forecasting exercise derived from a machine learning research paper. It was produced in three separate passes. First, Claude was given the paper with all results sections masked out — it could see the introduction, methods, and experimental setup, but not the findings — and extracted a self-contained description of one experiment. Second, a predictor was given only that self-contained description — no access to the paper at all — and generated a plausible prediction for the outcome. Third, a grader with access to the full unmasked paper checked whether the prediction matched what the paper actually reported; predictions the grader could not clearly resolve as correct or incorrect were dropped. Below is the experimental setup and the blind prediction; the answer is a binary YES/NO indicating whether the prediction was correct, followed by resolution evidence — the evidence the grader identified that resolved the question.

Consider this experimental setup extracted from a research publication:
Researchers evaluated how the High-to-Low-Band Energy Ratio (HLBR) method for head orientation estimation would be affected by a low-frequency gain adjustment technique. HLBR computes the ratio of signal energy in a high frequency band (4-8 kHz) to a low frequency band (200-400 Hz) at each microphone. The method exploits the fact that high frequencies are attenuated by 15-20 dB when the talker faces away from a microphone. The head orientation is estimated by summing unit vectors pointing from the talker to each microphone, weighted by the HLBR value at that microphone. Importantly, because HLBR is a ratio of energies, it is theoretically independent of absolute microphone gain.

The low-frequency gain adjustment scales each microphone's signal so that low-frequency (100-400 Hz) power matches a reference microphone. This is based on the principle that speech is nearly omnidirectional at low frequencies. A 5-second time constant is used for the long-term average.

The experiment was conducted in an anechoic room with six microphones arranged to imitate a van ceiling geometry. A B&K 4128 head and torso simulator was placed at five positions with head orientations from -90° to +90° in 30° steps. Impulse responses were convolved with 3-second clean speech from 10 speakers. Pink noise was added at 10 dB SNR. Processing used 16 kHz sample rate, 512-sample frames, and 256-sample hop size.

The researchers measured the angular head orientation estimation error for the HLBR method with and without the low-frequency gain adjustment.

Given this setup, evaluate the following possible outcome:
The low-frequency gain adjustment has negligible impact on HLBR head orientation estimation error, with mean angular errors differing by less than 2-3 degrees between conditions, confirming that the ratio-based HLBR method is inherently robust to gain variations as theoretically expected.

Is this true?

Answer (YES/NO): YES